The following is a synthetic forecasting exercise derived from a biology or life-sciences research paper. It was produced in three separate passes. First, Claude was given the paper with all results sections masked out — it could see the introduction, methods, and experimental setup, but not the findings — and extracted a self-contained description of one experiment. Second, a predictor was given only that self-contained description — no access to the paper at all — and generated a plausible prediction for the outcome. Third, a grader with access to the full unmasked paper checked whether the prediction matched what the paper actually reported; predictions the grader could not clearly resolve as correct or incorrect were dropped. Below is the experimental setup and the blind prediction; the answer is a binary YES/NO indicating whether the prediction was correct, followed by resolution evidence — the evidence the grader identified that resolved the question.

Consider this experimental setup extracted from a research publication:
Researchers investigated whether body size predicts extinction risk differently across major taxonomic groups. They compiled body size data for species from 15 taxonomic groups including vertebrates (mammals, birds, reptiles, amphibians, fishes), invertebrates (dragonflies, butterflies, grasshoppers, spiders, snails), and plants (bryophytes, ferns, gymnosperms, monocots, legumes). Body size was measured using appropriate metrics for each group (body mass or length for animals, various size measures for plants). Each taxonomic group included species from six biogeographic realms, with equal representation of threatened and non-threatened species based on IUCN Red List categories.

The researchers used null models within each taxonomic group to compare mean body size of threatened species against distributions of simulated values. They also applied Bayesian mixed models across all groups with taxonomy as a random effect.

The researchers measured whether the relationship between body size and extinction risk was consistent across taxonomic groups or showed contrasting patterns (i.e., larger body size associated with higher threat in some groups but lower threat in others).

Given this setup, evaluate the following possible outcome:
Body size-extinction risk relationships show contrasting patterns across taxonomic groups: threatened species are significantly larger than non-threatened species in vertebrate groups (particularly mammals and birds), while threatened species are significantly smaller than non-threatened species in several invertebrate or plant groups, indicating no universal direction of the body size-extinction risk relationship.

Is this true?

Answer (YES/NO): YES